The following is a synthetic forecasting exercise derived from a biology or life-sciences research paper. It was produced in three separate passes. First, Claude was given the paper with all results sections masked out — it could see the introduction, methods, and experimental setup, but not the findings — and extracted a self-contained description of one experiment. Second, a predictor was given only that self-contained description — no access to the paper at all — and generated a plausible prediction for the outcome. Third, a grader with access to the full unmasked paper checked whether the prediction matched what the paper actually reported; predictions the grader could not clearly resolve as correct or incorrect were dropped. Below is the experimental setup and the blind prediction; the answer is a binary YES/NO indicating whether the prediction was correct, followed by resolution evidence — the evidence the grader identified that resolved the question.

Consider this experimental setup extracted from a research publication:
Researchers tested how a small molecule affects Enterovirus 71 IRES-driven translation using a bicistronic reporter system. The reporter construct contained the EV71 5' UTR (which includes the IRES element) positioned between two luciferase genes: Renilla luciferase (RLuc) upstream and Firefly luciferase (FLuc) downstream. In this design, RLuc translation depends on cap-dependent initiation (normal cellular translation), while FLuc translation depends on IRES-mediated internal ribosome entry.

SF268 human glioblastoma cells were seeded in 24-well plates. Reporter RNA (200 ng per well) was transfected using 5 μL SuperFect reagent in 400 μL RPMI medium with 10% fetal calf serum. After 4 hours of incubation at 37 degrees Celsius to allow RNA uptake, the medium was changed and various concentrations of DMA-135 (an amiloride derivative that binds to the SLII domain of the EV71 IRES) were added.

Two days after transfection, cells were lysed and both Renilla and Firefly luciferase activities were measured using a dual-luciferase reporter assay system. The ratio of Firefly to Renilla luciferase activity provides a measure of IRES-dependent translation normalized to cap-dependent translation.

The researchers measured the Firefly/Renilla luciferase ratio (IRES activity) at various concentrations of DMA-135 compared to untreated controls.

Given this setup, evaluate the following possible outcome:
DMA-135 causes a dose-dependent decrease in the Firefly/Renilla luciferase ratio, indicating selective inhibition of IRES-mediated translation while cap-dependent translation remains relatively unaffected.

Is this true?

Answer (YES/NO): YES